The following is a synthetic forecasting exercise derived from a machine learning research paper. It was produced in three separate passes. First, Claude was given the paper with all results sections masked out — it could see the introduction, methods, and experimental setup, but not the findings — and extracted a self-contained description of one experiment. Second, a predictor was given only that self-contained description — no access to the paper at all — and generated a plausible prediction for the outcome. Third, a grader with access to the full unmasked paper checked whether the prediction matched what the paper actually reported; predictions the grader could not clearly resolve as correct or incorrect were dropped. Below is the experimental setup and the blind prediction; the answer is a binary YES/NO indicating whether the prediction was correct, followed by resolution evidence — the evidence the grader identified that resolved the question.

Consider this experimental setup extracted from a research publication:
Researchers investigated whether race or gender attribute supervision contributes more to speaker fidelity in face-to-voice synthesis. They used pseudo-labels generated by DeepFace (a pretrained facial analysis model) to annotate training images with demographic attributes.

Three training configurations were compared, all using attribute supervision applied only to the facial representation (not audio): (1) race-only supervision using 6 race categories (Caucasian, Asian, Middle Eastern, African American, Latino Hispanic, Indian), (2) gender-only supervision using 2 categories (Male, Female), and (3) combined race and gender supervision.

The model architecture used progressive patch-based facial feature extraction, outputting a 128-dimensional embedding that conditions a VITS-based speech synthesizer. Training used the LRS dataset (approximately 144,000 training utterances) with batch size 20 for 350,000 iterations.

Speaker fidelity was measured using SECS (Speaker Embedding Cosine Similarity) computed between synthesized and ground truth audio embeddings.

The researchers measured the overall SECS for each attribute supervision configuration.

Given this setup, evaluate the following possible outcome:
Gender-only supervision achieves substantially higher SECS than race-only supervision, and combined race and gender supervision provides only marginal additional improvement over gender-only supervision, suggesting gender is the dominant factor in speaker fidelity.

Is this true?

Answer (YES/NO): NO